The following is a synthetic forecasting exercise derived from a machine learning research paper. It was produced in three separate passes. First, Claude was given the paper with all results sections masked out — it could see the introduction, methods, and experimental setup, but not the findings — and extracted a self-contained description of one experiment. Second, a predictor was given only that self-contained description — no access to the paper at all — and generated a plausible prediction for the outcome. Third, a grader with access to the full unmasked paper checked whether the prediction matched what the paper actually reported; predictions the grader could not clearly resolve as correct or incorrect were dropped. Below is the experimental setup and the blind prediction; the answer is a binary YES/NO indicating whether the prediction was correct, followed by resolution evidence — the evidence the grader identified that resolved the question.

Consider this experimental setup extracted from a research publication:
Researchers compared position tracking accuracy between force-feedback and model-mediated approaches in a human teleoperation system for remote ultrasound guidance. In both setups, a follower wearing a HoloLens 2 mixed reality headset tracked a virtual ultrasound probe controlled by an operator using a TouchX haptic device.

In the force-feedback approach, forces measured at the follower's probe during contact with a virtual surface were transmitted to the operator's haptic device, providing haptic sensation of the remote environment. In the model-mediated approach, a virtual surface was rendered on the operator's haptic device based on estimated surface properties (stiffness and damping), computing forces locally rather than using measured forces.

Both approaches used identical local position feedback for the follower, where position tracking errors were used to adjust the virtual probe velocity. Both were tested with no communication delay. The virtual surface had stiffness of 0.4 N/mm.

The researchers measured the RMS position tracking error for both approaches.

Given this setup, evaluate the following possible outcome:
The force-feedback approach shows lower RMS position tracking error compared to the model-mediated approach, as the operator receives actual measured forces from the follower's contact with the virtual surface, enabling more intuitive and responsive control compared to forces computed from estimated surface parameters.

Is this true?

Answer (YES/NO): NO